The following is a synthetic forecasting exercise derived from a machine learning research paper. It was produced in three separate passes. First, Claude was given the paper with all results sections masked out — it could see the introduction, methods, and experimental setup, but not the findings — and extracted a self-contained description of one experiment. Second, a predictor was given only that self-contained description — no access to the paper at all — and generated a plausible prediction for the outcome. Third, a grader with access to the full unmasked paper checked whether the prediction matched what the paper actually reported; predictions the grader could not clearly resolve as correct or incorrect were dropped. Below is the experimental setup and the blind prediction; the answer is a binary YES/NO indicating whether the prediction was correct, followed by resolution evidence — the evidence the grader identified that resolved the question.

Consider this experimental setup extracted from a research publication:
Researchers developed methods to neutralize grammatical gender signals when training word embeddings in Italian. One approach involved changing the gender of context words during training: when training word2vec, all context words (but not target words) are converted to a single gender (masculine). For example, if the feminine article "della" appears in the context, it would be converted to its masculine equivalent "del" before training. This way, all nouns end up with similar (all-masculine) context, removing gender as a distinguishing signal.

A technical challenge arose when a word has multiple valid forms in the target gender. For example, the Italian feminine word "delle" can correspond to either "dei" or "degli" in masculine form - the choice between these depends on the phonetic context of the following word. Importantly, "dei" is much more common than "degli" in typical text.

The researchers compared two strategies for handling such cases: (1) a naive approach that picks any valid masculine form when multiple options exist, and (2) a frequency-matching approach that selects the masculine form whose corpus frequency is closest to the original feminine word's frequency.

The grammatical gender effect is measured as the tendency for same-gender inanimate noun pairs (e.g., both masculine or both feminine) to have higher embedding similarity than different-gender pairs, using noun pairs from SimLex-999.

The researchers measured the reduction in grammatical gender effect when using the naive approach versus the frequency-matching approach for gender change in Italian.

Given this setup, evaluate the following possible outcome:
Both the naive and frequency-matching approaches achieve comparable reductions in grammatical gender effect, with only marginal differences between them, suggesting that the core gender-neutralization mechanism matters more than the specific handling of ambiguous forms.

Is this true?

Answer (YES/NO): NO